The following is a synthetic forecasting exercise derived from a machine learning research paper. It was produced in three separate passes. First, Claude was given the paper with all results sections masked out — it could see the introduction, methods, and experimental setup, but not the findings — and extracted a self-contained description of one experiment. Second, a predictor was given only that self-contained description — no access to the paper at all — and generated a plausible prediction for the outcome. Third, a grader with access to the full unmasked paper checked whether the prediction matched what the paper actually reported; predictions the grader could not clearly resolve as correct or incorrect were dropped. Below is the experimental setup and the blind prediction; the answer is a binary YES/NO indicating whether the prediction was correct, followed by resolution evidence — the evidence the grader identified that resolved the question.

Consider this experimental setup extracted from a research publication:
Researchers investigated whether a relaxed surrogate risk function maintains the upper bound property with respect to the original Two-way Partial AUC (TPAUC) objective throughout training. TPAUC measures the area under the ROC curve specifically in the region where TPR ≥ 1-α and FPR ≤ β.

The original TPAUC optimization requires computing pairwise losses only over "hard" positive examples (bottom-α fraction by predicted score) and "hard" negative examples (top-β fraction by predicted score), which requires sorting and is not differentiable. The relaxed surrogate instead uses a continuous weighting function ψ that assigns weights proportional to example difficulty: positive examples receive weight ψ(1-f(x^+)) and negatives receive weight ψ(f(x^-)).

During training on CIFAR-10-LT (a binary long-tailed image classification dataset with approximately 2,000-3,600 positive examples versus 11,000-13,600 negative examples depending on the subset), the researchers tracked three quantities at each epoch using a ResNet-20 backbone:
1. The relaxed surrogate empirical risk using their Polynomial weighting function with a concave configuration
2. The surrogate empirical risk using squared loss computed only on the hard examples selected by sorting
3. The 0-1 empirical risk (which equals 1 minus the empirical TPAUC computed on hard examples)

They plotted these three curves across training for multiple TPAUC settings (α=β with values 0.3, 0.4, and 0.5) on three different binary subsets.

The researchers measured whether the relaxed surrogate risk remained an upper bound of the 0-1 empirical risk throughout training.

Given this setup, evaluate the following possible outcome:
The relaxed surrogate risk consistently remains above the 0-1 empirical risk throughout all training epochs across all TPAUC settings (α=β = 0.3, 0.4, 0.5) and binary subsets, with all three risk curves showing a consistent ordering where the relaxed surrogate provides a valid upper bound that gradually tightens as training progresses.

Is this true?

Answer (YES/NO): NO